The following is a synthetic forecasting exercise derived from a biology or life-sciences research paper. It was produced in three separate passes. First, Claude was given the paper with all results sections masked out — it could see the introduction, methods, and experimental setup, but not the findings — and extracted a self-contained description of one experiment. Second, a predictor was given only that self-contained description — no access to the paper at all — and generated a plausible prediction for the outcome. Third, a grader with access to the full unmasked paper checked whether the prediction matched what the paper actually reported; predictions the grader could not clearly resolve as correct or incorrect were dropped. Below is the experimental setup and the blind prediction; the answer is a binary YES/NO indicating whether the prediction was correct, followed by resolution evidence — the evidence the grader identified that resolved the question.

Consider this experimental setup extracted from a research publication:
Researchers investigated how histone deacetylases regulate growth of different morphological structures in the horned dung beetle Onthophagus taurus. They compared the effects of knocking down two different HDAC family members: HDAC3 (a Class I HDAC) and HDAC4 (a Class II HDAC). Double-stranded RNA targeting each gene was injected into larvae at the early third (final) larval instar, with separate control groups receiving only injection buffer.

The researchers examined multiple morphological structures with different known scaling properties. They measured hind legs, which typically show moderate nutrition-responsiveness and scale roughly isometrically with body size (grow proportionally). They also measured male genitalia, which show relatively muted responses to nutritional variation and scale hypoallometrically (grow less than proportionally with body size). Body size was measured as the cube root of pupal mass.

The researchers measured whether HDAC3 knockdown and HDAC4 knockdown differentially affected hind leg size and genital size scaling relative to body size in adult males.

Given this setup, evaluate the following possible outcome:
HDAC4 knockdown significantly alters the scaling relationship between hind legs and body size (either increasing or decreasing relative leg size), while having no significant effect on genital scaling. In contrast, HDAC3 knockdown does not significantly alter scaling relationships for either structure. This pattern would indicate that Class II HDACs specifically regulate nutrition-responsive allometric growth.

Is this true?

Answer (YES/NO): NO